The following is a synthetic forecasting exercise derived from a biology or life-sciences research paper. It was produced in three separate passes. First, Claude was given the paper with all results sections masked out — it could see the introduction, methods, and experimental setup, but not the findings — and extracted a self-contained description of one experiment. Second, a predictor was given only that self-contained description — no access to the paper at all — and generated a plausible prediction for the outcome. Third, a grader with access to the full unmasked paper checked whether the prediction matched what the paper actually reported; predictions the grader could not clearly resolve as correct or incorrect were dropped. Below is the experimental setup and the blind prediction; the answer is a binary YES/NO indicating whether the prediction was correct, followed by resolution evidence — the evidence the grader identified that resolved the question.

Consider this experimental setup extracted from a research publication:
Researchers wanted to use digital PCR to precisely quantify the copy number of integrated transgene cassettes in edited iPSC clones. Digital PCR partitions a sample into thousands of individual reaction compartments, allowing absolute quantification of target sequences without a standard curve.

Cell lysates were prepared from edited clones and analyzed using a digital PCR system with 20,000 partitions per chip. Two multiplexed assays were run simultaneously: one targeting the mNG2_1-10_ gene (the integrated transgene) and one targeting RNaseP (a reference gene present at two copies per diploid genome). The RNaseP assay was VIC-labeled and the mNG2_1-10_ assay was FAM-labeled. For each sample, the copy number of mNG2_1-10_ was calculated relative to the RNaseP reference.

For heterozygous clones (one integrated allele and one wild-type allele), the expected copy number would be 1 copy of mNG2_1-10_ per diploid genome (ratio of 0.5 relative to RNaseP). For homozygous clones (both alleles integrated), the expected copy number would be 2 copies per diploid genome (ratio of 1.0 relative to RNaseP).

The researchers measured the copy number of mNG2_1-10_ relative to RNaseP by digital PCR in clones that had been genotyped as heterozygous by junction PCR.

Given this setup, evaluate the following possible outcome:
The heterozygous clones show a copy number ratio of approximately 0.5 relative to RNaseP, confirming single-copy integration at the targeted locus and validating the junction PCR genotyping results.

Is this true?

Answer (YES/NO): YES